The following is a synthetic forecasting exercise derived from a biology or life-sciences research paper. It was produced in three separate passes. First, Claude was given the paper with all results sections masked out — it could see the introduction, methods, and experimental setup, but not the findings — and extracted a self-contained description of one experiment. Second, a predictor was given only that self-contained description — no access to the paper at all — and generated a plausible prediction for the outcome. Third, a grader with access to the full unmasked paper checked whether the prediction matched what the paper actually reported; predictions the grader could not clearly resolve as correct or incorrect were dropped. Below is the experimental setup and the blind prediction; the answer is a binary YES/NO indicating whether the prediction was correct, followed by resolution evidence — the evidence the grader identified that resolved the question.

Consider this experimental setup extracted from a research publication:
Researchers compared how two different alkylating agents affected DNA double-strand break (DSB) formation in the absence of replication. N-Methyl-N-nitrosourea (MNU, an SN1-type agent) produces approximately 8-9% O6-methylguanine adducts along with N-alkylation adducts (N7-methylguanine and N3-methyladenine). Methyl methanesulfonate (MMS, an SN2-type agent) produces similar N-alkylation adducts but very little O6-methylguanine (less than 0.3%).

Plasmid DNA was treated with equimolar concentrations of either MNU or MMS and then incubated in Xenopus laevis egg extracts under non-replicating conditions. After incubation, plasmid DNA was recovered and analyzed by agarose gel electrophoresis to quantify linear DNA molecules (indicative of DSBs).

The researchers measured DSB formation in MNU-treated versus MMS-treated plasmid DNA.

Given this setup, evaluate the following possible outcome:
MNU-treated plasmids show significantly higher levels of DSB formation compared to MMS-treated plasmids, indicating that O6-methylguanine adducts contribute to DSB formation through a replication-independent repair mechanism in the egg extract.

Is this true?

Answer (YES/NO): YES